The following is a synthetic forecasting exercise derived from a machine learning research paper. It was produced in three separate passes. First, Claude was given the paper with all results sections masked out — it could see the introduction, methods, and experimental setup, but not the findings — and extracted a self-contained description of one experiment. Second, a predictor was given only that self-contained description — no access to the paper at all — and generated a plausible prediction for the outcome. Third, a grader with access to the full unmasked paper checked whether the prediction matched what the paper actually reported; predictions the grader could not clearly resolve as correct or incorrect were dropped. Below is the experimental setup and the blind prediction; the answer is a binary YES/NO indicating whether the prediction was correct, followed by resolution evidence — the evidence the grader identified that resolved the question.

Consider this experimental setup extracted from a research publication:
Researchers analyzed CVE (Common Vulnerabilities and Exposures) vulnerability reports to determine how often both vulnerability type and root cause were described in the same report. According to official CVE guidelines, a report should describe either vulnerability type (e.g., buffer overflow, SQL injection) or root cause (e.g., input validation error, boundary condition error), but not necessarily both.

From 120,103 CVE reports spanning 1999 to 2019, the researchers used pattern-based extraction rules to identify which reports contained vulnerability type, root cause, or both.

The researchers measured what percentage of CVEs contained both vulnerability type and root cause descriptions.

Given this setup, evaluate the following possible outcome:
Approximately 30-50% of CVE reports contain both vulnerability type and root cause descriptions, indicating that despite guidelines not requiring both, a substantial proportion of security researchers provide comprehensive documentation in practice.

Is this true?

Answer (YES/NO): NO